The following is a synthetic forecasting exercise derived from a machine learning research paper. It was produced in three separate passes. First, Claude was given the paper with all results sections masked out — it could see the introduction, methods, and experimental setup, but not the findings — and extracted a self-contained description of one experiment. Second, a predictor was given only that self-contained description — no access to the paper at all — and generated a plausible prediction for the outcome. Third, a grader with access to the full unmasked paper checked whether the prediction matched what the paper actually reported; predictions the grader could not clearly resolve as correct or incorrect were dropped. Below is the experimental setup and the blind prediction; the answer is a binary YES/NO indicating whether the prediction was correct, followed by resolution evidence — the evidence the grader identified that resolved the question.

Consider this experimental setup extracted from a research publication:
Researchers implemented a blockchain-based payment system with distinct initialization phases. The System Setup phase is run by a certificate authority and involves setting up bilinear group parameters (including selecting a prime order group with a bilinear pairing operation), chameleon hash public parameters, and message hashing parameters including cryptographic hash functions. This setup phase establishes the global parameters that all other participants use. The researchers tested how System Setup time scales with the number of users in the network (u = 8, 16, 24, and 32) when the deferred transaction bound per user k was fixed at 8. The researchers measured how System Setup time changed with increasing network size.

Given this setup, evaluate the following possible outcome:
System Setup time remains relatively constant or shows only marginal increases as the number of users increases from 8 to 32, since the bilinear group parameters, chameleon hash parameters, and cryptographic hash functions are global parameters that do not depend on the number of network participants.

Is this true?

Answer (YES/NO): YES